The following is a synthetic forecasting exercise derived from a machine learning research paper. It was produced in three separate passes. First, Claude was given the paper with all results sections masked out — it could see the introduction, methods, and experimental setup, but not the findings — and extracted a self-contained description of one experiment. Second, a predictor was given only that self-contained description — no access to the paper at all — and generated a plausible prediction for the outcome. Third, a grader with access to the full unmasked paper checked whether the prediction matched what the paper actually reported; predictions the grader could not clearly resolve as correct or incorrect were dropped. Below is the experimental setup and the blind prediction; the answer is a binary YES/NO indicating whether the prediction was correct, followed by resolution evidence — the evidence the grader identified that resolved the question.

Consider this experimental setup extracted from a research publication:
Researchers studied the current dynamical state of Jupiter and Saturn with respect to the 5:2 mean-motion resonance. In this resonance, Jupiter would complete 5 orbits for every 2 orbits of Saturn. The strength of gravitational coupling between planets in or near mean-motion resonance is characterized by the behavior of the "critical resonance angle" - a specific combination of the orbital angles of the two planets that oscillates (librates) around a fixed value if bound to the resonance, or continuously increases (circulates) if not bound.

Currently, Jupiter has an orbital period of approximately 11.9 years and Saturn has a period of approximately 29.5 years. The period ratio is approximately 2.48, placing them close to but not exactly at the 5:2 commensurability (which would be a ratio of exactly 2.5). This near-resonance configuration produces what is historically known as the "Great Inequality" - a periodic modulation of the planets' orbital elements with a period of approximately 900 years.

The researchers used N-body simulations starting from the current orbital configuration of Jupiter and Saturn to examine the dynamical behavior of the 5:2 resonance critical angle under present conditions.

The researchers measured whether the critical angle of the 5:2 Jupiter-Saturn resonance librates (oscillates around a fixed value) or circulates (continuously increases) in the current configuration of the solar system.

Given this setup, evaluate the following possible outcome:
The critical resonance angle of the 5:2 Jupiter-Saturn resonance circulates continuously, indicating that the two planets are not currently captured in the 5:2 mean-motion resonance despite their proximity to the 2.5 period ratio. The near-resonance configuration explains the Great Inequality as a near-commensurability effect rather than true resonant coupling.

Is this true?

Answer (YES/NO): YES